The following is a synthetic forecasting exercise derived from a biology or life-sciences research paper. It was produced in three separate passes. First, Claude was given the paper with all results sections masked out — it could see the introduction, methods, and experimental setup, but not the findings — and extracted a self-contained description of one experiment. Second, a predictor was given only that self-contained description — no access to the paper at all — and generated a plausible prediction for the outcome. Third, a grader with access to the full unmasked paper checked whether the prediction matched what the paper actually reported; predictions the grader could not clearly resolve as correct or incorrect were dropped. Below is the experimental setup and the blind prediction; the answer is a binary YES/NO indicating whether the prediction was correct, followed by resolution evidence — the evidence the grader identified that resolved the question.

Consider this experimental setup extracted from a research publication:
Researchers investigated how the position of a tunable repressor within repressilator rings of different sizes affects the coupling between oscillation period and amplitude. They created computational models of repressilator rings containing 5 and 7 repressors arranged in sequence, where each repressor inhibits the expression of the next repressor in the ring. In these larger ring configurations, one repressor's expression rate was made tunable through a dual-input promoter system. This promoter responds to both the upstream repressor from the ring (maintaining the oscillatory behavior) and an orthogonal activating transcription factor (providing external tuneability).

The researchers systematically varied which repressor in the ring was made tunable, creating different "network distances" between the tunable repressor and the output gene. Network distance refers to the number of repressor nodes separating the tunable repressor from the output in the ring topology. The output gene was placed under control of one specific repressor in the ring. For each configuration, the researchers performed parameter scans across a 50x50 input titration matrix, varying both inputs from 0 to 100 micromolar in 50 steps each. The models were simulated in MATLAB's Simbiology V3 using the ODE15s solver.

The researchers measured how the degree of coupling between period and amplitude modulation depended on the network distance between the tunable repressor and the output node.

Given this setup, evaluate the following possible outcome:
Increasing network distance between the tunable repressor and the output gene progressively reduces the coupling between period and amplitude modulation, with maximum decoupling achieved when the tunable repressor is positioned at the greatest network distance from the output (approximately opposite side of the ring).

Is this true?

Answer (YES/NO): NO